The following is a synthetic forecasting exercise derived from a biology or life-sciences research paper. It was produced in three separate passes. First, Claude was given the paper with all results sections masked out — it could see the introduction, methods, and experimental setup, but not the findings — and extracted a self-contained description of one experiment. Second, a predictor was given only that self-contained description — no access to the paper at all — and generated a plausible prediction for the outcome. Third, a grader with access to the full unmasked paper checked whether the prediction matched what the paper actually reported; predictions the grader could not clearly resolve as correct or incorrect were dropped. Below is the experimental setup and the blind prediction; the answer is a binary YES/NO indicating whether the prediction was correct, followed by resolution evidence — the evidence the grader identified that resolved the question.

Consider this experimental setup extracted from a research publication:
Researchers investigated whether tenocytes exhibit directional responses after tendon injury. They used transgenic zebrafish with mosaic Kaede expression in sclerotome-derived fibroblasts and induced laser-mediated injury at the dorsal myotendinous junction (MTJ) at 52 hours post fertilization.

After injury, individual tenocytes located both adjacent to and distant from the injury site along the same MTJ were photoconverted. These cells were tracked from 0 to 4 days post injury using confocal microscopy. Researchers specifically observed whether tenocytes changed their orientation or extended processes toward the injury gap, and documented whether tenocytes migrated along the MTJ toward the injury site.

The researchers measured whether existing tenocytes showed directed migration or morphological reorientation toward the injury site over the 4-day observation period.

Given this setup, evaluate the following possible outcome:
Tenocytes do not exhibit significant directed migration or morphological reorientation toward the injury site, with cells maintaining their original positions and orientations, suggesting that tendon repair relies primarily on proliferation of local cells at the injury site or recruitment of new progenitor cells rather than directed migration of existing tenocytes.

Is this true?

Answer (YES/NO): YES